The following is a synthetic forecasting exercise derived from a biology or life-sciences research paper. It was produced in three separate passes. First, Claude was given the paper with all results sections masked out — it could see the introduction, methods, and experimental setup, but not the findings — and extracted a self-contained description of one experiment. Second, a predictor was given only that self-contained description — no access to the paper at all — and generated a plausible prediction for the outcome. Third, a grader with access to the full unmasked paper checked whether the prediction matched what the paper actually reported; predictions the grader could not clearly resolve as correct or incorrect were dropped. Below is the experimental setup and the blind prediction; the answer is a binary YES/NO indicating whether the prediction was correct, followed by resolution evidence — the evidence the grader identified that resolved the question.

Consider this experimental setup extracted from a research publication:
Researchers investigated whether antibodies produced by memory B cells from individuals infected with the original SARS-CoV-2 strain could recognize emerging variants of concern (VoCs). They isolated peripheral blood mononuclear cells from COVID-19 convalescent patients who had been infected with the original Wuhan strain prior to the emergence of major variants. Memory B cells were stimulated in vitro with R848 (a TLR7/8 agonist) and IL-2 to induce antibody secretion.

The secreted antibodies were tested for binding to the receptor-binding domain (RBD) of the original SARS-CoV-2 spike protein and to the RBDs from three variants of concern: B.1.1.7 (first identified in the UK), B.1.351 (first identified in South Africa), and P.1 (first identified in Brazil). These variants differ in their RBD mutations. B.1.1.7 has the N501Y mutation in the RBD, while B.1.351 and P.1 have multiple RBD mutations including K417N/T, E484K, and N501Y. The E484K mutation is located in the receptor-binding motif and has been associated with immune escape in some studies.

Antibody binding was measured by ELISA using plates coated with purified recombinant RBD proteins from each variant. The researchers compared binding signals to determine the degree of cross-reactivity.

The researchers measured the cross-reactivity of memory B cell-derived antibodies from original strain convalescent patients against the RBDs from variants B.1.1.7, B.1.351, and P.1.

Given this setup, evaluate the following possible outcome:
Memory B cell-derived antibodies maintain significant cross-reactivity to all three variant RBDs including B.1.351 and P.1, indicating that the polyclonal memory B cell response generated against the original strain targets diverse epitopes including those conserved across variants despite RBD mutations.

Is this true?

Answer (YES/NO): NO